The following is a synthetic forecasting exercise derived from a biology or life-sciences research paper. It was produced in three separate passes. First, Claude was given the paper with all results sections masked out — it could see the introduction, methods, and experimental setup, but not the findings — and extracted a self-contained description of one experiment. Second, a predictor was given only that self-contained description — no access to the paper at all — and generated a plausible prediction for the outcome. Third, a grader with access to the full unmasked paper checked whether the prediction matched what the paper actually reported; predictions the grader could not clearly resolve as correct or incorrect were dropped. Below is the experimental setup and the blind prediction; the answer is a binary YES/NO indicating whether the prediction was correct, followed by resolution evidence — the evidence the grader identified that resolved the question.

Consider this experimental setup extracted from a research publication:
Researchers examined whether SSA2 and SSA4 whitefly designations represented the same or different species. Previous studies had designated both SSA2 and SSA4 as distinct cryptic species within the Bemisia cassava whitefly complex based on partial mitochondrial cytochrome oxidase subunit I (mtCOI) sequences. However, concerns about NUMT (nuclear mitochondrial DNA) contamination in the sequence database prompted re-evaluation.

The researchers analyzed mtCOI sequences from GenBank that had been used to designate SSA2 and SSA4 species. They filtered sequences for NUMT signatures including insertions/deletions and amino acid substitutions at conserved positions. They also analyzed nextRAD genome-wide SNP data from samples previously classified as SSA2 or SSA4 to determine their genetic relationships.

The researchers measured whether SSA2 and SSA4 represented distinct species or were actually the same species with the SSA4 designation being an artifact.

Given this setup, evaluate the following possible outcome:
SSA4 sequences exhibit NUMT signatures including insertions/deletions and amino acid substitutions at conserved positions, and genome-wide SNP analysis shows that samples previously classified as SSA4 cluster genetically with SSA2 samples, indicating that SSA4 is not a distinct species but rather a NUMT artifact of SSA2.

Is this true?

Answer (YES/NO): YES